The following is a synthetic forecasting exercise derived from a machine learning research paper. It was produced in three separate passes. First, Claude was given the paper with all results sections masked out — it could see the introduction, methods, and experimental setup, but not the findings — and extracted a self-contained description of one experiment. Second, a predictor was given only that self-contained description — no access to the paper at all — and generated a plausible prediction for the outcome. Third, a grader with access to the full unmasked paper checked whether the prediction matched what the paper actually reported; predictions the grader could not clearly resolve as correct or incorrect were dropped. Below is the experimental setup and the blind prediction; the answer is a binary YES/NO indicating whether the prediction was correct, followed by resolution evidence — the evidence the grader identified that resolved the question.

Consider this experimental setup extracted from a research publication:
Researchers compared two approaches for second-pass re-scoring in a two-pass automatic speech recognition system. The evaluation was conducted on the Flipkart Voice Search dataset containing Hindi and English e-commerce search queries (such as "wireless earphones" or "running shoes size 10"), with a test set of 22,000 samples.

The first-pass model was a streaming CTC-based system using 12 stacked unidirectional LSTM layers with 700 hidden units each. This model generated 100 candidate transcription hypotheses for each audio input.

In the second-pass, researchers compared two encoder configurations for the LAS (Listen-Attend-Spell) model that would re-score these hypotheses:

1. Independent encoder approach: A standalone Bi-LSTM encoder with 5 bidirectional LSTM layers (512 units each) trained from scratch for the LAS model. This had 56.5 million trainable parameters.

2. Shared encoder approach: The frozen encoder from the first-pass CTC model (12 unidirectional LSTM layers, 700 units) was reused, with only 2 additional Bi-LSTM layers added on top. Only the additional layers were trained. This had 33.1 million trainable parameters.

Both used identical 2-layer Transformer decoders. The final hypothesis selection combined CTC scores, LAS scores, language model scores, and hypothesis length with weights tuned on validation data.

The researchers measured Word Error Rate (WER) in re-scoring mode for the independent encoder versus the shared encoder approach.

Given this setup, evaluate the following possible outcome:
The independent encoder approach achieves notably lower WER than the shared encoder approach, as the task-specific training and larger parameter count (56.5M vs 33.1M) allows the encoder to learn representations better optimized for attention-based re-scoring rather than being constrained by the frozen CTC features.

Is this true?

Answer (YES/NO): NO